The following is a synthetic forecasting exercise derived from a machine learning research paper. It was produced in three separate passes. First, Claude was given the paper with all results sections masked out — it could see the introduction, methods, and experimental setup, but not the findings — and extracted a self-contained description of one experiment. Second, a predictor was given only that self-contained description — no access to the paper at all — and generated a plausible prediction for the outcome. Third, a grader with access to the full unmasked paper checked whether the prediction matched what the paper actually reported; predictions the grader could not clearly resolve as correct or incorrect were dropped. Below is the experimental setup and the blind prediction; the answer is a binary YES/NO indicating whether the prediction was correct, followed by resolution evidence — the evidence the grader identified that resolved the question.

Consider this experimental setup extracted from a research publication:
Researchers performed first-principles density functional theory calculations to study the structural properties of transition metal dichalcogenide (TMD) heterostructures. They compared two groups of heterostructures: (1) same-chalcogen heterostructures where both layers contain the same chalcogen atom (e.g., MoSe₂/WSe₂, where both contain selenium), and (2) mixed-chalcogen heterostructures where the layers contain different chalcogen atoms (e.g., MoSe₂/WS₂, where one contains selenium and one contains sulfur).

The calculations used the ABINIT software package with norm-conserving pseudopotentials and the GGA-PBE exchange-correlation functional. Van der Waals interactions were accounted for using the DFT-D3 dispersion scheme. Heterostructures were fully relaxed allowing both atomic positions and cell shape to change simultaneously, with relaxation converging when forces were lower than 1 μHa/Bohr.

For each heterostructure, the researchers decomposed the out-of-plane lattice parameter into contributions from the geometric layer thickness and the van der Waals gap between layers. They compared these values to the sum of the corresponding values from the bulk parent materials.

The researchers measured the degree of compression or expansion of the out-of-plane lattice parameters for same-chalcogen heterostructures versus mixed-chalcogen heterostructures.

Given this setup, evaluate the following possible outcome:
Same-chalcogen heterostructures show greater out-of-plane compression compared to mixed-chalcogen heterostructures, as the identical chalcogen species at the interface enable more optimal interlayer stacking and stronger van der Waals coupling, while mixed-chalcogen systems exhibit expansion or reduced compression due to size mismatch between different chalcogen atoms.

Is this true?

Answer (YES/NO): NO